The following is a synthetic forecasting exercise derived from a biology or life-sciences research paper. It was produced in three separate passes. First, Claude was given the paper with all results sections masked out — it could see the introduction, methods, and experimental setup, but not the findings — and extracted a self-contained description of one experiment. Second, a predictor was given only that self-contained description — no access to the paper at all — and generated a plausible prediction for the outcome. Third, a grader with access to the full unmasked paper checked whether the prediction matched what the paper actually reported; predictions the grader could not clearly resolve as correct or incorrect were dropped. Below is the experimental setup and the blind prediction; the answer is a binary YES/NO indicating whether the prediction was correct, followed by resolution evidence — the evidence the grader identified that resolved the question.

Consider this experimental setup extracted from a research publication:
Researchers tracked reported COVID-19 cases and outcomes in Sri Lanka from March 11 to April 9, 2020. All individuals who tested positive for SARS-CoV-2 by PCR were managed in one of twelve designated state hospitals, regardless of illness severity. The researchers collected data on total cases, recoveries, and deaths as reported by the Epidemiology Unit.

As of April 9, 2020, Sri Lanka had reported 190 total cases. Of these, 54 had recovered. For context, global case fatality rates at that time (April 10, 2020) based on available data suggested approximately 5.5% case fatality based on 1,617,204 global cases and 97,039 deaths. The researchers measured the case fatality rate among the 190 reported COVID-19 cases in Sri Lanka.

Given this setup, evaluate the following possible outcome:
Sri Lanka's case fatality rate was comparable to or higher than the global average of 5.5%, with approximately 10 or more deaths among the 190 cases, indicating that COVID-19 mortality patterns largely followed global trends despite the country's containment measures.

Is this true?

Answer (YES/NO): NO